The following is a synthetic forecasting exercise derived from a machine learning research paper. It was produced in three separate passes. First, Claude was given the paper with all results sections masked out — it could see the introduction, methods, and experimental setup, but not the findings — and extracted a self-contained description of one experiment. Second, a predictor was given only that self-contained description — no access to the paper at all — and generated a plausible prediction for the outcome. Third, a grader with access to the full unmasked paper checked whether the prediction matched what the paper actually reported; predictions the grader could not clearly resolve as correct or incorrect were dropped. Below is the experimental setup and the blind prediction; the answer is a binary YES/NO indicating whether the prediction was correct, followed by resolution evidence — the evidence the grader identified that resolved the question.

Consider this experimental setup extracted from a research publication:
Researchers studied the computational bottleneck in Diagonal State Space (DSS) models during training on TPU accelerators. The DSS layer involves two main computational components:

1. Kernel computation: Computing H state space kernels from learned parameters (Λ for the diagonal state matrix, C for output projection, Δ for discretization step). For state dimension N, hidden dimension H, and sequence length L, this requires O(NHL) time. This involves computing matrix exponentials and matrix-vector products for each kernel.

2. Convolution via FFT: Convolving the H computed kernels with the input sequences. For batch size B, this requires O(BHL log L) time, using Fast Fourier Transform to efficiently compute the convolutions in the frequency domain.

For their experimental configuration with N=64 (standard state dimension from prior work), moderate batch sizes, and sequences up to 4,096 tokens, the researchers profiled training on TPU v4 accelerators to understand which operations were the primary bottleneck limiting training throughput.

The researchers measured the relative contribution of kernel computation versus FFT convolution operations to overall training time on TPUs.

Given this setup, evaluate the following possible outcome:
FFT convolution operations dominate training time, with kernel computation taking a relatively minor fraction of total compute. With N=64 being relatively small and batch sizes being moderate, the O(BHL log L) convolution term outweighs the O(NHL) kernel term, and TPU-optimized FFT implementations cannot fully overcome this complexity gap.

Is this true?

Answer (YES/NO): YES